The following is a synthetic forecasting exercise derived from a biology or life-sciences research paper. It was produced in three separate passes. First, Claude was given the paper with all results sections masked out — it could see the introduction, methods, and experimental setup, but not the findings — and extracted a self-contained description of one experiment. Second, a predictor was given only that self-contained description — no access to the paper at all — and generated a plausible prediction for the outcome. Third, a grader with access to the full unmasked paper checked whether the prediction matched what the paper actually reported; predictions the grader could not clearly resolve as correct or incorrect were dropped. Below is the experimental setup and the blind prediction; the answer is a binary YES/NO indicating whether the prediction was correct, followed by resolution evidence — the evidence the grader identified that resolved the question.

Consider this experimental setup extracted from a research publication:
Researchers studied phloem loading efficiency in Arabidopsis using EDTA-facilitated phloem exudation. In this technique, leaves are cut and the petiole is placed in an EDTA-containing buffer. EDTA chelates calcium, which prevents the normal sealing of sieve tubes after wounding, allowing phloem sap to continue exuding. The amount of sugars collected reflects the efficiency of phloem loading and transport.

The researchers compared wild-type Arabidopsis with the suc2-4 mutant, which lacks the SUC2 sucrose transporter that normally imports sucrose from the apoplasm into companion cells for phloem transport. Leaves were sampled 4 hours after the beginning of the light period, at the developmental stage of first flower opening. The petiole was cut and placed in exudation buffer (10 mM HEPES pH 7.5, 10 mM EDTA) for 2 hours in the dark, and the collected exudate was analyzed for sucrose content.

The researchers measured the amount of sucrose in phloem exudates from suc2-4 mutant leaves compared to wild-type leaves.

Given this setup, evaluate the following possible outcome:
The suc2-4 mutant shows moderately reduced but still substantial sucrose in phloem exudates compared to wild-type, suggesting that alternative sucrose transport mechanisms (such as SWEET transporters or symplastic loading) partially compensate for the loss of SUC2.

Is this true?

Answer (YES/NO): NO